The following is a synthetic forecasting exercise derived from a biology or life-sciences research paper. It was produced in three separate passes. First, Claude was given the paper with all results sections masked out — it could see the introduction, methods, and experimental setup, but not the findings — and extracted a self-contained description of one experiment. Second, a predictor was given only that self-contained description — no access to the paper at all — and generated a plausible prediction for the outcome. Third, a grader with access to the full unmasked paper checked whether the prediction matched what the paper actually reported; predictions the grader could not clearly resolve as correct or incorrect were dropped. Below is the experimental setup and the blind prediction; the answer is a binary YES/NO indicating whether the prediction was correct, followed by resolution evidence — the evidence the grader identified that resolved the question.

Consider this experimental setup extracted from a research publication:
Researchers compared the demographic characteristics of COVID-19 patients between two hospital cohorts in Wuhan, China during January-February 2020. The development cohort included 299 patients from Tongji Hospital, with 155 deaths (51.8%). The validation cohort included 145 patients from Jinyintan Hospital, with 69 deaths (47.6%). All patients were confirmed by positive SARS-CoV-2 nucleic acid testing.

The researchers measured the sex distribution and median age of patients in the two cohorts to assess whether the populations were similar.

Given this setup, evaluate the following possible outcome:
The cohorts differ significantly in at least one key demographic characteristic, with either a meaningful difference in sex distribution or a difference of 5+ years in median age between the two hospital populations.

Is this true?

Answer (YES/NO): YES